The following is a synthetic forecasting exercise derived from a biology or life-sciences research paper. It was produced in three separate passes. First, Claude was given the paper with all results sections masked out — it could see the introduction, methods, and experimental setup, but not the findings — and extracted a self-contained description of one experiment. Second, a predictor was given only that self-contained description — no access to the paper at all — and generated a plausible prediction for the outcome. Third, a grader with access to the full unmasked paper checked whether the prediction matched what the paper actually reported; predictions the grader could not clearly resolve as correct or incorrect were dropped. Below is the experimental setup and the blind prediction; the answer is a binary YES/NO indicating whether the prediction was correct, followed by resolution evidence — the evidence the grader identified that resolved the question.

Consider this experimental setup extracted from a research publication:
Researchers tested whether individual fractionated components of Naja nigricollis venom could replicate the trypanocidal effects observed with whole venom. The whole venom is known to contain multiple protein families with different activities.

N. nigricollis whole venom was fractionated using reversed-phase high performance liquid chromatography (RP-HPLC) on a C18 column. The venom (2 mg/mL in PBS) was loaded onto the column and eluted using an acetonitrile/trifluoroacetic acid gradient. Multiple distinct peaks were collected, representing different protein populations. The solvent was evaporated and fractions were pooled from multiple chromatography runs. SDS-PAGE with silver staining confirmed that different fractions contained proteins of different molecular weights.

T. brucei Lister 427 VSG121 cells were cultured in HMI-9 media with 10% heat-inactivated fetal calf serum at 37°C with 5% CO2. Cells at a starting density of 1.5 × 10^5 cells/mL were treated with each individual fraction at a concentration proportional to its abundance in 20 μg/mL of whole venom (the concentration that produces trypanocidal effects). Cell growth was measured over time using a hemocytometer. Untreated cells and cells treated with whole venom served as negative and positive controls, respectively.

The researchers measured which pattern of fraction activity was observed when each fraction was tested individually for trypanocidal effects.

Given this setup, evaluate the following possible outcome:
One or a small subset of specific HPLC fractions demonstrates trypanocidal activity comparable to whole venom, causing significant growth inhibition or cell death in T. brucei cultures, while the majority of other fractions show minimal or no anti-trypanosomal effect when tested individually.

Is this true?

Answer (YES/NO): YES